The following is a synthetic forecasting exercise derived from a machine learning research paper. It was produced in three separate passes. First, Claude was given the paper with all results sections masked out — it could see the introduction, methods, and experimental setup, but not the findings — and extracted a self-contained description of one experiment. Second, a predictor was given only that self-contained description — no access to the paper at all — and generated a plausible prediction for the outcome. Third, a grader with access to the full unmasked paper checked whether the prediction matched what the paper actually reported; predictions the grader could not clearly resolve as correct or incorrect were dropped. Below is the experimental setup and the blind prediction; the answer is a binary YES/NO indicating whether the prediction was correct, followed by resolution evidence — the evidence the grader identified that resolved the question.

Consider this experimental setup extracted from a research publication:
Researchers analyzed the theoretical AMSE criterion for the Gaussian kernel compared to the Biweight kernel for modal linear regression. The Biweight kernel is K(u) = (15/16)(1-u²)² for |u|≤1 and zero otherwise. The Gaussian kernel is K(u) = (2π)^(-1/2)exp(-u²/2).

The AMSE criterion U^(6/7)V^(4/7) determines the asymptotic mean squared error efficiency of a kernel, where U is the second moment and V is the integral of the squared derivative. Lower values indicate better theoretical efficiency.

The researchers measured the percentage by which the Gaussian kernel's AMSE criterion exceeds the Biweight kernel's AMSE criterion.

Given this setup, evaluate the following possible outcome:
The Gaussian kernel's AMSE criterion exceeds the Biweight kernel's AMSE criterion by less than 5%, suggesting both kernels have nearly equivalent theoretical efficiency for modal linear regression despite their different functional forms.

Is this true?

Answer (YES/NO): NO